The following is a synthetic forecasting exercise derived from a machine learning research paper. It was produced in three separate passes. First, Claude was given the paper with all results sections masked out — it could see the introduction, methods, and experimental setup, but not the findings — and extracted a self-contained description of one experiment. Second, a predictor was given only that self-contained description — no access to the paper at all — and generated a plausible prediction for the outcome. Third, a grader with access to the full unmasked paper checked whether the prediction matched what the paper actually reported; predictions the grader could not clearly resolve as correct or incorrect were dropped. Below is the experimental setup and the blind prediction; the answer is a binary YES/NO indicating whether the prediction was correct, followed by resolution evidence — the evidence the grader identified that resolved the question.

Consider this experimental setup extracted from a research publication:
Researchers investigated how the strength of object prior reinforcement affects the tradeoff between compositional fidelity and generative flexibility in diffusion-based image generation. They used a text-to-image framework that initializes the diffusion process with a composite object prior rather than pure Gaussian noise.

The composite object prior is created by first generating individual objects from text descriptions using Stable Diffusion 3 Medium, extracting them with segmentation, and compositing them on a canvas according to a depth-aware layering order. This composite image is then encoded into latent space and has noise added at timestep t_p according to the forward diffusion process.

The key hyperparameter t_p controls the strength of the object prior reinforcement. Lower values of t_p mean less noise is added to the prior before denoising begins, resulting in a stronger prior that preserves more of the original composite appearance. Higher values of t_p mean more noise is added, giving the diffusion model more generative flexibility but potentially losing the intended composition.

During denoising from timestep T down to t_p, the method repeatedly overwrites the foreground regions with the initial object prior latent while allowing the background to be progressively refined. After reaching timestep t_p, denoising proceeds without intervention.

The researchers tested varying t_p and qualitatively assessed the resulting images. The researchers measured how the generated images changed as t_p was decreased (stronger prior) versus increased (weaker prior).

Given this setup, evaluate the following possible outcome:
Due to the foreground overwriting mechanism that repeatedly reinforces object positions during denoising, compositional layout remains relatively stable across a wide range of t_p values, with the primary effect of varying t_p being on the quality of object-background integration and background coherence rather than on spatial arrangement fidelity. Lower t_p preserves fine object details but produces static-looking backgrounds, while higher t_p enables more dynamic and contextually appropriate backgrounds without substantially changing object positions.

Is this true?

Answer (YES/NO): NO